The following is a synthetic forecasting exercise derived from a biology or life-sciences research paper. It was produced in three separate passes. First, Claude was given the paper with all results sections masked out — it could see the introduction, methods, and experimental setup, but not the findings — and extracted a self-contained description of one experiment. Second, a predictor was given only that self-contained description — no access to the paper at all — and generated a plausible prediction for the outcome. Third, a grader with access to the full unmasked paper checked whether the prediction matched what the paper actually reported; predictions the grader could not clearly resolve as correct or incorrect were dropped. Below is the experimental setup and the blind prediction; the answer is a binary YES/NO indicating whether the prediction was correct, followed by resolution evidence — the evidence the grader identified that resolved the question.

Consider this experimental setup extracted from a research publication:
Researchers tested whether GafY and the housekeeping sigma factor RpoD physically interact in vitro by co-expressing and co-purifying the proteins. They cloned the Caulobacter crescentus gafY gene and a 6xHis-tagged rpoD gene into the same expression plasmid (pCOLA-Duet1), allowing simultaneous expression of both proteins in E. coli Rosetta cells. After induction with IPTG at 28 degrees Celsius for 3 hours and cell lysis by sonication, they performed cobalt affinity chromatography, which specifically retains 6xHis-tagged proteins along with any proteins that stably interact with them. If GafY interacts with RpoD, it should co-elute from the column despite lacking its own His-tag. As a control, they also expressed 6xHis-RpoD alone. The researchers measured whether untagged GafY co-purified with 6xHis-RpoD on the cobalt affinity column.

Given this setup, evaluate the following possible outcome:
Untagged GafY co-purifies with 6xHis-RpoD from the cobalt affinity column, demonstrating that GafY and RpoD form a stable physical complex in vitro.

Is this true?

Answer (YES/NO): YES